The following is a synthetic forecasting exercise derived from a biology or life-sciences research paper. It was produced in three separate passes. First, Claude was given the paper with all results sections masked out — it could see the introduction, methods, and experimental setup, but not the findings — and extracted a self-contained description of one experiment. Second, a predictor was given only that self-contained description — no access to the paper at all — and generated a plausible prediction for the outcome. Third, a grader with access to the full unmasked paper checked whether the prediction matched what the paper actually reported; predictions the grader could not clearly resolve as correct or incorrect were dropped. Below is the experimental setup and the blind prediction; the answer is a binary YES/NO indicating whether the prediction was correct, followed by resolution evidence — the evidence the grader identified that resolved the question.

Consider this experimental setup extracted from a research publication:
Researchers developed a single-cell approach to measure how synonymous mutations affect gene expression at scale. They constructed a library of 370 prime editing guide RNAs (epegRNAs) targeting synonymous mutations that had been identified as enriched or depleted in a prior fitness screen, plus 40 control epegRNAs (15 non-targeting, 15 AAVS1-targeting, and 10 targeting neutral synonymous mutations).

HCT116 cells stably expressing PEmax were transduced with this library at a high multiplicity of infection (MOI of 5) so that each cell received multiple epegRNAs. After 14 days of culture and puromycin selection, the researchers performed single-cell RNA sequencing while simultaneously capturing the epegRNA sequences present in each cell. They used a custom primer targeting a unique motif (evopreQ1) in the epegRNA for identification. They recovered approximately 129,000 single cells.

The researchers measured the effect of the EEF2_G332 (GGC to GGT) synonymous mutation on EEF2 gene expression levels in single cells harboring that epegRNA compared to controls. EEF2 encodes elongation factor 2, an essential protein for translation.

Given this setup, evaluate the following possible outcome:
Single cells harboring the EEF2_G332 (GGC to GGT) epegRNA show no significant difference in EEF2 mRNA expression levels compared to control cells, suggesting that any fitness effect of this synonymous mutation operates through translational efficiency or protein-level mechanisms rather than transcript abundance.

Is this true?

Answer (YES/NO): NO